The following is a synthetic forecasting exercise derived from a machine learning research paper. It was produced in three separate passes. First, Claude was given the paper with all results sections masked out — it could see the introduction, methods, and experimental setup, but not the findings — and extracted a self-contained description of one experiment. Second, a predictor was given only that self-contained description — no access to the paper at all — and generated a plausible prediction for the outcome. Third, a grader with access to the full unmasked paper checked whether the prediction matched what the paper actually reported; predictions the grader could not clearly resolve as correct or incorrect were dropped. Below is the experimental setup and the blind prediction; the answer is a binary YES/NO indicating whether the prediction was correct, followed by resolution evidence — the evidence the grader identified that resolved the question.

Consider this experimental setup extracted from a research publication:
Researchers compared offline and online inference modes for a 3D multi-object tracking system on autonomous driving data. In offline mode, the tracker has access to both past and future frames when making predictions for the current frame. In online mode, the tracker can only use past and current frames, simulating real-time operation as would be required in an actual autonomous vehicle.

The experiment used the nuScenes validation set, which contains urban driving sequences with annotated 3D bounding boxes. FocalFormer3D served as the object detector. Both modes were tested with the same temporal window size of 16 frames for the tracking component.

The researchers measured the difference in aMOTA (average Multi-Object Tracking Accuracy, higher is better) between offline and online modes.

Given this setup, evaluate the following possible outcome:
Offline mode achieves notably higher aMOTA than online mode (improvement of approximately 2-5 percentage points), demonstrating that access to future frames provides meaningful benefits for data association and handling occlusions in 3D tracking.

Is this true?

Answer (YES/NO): NO